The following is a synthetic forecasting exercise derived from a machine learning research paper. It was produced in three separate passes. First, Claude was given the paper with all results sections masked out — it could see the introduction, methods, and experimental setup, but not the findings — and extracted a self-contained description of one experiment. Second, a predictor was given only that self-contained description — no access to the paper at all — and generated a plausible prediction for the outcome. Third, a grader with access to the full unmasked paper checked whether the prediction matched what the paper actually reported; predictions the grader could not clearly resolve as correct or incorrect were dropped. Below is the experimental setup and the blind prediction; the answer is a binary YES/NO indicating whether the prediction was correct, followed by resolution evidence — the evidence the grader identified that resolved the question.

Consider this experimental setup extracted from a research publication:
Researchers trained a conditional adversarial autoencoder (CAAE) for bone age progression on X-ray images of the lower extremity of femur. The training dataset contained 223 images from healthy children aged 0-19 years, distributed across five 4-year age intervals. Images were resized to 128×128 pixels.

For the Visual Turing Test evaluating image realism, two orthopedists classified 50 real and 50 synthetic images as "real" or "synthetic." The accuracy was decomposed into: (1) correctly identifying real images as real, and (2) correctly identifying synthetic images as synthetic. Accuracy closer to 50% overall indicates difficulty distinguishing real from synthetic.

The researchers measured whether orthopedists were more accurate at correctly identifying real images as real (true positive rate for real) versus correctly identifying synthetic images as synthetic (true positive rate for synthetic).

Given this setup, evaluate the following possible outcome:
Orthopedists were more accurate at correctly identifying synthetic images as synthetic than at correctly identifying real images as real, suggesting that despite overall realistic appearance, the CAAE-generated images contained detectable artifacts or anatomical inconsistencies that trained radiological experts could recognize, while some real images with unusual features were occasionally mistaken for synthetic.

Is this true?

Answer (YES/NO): NO